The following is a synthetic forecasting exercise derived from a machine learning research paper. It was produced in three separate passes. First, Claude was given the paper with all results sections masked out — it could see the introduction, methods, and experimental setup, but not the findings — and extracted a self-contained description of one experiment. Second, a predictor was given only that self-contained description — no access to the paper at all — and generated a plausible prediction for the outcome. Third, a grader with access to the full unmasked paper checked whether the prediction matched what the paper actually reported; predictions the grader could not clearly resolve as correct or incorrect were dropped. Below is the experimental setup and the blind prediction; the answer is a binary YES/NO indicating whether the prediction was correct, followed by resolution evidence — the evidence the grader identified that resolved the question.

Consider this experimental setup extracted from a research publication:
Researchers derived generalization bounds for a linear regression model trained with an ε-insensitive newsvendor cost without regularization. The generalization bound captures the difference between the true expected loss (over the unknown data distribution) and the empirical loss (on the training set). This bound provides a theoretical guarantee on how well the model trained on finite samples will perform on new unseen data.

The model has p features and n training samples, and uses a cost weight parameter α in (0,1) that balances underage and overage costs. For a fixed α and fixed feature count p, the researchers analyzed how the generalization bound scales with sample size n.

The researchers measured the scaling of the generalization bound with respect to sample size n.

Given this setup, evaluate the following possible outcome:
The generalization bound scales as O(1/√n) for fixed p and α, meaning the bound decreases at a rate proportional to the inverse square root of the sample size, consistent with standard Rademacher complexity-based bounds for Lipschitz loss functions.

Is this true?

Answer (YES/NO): YES